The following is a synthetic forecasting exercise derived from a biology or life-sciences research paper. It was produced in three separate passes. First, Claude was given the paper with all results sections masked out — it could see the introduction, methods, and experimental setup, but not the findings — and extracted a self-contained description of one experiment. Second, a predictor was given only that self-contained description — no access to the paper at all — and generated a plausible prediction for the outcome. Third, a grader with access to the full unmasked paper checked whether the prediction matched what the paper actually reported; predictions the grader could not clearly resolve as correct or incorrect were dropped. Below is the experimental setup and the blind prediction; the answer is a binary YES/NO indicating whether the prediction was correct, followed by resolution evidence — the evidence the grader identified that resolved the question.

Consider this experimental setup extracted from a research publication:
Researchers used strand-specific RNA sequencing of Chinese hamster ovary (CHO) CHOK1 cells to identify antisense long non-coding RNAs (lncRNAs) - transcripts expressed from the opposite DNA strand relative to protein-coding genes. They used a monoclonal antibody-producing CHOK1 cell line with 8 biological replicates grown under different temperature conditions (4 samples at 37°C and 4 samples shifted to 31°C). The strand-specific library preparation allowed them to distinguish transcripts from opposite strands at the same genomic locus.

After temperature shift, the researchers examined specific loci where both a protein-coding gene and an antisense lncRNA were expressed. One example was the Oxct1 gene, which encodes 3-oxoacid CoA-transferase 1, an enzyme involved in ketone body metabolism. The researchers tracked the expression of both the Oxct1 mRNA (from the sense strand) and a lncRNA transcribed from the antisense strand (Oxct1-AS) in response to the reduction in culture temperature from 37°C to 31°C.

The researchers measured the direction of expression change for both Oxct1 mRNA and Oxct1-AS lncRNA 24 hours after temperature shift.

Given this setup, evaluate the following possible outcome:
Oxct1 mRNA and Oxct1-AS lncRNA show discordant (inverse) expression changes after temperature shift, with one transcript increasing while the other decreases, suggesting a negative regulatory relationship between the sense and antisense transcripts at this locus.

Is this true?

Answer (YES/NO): YES